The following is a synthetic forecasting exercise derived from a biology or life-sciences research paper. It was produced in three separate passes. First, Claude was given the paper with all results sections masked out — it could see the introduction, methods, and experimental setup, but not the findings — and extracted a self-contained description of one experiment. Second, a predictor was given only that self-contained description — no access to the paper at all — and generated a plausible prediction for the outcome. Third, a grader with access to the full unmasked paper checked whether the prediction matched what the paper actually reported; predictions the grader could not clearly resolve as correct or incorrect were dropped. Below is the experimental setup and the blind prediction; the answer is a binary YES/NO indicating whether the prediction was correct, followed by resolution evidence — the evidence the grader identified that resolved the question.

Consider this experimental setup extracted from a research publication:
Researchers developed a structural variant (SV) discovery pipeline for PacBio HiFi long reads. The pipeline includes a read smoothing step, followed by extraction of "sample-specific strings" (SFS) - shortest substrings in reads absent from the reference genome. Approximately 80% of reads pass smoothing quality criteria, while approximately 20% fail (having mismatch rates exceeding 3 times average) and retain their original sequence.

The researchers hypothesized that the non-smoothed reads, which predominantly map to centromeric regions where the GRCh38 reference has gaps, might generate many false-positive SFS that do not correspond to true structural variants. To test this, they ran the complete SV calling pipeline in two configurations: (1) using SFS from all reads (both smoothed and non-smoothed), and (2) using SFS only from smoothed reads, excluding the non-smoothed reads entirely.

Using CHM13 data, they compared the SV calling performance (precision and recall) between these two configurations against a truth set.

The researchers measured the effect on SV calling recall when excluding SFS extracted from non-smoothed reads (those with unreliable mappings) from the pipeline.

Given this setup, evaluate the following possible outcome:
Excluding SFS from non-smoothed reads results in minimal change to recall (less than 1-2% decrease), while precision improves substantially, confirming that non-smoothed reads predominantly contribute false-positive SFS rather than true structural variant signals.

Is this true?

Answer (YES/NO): YES